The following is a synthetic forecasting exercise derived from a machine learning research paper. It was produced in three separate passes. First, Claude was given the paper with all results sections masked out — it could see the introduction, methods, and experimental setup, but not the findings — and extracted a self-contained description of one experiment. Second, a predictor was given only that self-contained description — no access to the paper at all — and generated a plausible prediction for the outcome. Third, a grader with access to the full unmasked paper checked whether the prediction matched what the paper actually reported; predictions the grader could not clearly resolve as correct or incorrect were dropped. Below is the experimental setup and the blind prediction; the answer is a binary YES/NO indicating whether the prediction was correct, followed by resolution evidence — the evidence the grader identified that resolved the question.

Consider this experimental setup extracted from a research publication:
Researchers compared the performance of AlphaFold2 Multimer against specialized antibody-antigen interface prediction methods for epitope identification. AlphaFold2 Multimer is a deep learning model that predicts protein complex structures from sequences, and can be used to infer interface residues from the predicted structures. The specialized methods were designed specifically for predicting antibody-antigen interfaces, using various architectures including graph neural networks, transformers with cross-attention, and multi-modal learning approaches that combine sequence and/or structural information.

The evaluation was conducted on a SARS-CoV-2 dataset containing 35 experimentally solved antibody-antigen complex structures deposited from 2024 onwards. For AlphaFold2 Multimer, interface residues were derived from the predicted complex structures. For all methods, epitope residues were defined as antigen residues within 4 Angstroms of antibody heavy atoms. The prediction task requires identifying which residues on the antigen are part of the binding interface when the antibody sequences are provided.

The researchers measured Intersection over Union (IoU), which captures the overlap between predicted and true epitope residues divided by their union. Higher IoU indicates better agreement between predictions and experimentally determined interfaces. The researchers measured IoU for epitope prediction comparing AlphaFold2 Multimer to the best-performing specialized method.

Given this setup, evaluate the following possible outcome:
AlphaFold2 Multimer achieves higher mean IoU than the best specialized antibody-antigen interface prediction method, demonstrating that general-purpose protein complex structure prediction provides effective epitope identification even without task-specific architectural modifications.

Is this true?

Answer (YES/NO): NO